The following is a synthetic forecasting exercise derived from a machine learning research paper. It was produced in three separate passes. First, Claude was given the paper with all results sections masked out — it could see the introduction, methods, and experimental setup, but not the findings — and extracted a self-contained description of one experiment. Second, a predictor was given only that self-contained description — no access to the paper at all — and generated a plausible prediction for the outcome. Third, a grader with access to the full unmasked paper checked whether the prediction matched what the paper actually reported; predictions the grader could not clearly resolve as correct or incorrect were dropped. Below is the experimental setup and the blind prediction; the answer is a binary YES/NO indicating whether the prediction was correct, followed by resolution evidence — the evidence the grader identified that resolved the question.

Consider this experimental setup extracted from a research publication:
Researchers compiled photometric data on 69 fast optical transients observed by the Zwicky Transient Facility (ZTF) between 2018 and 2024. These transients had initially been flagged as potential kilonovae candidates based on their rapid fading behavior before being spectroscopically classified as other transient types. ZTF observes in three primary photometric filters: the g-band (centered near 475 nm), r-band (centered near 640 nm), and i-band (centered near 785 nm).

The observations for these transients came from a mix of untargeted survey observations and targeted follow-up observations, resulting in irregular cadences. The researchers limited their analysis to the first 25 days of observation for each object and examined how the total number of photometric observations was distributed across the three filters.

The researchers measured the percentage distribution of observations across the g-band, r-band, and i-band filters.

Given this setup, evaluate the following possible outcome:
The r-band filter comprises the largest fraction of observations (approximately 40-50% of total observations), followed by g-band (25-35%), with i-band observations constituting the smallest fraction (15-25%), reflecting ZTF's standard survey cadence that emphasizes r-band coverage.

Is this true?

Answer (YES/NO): NO